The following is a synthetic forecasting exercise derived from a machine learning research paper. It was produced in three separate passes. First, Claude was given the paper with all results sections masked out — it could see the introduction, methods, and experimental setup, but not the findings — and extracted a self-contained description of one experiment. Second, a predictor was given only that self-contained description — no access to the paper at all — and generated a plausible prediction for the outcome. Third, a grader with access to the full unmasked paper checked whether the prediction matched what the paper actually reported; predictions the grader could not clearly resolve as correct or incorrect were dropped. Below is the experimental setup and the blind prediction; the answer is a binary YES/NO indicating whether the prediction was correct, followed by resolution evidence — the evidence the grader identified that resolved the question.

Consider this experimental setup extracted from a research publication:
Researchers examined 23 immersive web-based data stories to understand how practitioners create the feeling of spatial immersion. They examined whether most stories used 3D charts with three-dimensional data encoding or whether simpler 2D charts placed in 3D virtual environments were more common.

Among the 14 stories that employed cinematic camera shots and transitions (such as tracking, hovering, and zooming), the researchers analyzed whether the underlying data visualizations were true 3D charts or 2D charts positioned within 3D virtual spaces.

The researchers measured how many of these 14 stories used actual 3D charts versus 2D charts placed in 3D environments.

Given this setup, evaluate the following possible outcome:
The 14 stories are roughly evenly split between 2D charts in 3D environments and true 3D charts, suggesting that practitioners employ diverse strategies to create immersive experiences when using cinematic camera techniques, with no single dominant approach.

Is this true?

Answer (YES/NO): NO